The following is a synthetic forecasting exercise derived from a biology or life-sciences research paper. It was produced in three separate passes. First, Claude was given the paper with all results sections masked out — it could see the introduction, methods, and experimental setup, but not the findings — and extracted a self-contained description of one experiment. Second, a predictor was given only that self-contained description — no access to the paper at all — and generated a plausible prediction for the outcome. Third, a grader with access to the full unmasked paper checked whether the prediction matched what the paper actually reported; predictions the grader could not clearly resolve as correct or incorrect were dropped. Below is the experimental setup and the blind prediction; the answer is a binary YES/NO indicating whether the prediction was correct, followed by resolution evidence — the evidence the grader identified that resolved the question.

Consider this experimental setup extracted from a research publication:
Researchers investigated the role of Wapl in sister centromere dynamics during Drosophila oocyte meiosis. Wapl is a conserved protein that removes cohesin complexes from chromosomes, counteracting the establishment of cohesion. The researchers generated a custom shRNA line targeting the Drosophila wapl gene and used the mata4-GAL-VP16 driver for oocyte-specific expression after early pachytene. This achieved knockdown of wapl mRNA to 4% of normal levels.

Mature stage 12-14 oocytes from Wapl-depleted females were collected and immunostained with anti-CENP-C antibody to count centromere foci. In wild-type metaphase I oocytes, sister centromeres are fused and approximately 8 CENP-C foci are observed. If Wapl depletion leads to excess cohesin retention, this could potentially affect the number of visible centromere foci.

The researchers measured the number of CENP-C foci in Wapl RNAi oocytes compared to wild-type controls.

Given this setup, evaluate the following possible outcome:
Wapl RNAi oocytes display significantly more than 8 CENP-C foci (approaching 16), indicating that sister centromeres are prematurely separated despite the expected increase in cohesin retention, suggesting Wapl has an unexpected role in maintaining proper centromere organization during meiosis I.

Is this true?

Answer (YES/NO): NO